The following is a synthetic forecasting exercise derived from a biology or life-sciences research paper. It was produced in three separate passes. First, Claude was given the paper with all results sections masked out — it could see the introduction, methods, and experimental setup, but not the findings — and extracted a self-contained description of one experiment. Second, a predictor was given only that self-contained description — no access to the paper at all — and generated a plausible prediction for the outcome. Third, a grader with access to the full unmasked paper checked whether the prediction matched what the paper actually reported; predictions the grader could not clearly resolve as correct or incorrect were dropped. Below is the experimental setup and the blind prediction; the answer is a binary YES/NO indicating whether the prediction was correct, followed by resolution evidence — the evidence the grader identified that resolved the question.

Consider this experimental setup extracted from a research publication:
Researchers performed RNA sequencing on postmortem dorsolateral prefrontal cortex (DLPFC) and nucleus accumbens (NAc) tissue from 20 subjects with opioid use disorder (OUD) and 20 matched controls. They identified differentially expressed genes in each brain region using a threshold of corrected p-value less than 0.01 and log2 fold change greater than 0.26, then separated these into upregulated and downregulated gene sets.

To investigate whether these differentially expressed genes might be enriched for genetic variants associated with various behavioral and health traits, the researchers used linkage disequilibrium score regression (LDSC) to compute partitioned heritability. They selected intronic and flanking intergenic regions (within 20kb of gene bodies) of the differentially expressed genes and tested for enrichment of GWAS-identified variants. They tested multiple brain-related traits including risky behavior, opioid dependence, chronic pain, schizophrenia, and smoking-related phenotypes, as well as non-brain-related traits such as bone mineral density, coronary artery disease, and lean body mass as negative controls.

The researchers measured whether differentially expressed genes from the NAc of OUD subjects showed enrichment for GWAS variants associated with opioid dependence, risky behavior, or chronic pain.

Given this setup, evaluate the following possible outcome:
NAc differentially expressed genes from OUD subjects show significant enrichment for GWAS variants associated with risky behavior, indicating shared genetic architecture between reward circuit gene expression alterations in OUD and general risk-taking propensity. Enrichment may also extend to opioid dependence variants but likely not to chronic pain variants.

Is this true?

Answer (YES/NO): NO